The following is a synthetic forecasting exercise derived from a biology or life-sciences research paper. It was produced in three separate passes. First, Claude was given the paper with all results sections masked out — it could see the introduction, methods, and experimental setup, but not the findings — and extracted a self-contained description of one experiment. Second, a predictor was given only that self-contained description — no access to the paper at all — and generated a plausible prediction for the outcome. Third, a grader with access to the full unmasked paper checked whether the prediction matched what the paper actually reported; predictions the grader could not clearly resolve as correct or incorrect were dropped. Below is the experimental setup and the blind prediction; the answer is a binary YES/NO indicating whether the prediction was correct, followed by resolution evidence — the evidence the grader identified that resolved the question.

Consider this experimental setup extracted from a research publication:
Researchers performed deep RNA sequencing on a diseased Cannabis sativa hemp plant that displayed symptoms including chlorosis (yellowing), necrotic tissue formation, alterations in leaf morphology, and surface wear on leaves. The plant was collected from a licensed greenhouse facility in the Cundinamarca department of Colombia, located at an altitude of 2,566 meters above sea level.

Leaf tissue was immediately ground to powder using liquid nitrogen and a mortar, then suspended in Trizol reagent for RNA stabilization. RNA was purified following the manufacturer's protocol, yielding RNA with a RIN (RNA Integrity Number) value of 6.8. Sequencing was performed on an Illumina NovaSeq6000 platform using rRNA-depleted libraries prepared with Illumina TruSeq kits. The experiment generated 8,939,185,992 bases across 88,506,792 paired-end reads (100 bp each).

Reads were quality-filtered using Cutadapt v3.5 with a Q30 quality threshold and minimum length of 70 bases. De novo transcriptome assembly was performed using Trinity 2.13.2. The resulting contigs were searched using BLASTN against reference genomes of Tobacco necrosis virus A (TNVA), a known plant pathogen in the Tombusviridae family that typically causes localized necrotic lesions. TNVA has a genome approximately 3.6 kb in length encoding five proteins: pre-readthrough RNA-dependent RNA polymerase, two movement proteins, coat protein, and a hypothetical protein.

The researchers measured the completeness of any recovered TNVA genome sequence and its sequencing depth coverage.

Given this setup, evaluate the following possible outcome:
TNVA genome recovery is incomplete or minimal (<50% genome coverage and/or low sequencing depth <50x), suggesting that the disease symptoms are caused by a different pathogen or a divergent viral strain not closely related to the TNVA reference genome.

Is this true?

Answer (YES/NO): NO